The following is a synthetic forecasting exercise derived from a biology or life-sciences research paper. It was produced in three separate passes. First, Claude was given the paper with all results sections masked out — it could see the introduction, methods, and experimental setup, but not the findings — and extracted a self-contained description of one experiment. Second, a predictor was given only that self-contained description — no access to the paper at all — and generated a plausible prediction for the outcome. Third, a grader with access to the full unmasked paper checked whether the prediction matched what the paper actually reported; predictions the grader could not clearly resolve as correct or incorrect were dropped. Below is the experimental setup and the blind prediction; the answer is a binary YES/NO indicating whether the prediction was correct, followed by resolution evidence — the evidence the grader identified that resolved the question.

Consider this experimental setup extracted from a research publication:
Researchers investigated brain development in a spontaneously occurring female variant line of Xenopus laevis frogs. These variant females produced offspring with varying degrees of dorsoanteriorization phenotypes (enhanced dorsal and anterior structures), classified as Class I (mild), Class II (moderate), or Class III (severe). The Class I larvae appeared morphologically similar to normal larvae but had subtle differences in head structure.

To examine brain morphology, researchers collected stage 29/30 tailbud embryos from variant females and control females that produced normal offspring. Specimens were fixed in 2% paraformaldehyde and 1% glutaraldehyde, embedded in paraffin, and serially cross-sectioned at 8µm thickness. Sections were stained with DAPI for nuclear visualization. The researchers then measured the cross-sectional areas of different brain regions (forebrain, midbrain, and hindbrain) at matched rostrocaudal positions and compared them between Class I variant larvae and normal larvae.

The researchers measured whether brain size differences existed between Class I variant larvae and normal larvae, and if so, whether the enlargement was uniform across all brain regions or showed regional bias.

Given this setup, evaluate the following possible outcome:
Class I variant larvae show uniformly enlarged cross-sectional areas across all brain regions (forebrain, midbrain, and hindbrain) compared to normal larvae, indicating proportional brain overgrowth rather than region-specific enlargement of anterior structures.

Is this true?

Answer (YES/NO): NO